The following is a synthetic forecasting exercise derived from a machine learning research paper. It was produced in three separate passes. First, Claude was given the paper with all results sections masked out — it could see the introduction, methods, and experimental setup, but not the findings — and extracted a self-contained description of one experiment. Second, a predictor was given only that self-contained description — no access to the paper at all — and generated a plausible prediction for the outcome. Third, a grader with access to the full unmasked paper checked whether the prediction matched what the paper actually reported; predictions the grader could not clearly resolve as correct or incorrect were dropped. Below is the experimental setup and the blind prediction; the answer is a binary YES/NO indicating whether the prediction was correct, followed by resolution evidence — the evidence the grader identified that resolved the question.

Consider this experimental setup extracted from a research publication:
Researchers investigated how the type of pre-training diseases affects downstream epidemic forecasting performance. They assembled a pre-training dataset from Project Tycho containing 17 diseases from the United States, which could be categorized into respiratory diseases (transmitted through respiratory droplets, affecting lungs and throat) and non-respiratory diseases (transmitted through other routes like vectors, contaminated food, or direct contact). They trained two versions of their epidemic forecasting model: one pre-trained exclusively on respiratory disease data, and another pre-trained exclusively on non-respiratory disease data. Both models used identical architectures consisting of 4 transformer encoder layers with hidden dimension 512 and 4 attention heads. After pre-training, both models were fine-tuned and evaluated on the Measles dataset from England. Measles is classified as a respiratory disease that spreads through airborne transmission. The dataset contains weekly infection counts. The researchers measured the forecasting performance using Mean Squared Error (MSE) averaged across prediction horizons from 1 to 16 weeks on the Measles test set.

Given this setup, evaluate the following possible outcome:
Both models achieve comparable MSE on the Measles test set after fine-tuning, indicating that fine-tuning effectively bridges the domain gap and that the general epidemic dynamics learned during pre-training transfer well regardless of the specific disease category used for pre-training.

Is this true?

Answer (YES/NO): NO